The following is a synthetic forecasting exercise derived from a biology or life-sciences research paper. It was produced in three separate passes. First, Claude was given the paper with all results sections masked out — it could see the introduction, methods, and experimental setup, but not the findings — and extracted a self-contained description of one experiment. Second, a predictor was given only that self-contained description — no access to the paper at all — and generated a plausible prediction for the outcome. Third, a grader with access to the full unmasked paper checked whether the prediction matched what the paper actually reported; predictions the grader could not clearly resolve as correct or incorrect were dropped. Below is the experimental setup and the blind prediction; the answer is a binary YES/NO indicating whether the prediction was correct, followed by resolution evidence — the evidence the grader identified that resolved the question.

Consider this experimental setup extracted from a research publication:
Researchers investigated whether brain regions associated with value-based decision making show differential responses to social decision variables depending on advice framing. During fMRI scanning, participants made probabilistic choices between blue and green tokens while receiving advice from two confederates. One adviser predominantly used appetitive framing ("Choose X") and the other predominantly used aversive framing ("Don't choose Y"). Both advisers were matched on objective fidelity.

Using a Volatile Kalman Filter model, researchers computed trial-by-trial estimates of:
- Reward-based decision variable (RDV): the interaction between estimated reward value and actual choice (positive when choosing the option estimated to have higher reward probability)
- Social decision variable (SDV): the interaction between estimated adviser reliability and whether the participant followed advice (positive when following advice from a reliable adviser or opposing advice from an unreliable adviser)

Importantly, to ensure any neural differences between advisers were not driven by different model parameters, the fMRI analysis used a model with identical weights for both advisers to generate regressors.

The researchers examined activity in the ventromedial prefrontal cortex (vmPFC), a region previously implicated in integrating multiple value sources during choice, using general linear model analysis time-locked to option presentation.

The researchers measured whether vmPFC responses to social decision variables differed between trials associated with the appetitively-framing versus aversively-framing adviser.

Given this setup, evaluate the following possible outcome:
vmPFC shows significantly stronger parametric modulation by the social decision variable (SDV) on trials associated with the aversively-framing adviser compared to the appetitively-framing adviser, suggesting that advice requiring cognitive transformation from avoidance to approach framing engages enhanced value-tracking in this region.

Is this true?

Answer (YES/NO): NO